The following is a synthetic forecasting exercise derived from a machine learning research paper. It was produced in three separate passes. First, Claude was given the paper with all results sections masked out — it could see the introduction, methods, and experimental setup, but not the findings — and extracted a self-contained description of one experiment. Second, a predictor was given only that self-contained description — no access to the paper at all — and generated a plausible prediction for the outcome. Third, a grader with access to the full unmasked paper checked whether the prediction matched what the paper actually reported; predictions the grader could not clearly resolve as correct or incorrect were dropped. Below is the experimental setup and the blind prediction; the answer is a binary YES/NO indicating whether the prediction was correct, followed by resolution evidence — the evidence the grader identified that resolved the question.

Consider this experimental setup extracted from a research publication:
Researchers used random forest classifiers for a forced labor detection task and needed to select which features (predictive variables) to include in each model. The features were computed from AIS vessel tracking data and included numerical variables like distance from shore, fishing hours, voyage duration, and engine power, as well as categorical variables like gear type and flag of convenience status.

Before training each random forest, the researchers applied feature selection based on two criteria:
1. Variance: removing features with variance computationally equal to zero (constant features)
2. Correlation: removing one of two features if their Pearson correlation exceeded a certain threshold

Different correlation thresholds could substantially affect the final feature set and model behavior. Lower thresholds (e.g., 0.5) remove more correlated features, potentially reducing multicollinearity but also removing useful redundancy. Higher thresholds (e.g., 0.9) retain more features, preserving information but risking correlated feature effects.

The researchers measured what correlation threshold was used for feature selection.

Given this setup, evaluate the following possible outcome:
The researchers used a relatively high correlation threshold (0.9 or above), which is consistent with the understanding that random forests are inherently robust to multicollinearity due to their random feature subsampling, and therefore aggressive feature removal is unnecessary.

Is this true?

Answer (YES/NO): NO